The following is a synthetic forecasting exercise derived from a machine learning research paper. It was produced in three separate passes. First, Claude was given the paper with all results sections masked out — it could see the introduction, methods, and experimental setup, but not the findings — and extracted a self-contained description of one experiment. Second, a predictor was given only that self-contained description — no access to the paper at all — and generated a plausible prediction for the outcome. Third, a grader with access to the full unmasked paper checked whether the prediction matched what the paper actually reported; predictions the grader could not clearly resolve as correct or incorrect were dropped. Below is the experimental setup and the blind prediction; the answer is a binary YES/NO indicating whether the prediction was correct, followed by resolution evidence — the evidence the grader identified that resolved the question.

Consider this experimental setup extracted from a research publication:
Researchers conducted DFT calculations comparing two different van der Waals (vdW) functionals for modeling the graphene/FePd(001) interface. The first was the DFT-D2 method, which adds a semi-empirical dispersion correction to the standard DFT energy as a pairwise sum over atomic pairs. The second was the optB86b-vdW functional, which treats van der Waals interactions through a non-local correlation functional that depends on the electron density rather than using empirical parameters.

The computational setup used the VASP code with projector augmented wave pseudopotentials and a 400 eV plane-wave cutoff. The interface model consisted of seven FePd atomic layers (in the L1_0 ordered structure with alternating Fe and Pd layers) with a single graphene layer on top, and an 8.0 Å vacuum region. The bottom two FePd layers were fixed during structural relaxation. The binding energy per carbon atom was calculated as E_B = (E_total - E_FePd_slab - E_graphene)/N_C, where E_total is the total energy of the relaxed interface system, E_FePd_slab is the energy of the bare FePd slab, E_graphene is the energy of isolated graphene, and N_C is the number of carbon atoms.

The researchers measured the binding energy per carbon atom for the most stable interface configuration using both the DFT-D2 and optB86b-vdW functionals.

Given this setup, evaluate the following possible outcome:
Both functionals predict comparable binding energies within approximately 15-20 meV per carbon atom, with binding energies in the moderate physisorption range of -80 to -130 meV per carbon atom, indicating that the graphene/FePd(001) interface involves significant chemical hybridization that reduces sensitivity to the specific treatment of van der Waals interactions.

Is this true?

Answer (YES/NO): NO